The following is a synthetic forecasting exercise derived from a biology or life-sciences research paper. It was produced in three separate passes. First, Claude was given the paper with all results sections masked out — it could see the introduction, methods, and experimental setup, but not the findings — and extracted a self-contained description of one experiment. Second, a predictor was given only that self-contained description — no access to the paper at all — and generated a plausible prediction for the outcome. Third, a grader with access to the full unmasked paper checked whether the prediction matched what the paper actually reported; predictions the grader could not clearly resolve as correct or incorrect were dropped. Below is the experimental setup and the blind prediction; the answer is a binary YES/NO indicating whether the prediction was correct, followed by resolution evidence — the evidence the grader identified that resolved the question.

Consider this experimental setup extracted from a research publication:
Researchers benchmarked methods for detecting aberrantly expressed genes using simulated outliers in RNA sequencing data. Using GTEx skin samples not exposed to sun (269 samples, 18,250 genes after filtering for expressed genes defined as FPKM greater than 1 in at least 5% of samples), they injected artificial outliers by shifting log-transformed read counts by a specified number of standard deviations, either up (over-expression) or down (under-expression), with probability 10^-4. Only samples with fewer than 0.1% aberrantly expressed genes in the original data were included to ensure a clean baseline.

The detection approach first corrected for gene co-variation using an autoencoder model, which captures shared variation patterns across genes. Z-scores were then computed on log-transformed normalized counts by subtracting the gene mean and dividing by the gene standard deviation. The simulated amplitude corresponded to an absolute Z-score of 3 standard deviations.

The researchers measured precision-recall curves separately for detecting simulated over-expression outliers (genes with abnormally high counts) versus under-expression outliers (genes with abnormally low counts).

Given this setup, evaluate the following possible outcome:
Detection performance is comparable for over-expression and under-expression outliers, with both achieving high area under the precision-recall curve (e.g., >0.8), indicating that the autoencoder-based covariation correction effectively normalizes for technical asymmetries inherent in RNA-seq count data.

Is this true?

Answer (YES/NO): NO